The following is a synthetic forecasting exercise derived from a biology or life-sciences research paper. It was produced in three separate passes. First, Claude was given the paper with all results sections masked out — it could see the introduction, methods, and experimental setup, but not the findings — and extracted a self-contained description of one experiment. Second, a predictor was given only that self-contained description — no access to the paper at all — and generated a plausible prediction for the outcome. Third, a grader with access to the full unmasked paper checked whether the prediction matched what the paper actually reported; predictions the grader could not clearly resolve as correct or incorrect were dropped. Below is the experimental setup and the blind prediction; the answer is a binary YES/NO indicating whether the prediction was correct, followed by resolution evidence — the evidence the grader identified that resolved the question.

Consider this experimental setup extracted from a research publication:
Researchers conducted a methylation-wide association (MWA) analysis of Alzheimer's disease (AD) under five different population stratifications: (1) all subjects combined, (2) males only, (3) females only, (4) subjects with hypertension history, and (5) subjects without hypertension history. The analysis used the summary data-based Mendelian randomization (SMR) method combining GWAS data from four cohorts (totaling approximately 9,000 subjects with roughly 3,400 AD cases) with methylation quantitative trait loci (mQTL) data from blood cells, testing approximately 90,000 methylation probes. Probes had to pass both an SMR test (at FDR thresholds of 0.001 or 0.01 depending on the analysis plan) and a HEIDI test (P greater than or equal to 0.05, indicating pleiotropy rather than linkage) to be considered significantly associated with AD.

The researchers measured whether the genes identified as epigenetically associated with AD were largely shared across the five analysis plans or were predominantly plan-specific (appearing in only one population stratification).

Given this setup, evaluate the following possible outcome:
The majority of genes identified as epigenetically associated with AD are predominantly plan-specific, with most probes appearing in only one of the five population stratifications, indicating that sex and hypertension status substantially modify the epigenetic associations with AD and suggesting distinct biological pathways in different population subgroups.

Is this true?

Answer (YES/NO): YES